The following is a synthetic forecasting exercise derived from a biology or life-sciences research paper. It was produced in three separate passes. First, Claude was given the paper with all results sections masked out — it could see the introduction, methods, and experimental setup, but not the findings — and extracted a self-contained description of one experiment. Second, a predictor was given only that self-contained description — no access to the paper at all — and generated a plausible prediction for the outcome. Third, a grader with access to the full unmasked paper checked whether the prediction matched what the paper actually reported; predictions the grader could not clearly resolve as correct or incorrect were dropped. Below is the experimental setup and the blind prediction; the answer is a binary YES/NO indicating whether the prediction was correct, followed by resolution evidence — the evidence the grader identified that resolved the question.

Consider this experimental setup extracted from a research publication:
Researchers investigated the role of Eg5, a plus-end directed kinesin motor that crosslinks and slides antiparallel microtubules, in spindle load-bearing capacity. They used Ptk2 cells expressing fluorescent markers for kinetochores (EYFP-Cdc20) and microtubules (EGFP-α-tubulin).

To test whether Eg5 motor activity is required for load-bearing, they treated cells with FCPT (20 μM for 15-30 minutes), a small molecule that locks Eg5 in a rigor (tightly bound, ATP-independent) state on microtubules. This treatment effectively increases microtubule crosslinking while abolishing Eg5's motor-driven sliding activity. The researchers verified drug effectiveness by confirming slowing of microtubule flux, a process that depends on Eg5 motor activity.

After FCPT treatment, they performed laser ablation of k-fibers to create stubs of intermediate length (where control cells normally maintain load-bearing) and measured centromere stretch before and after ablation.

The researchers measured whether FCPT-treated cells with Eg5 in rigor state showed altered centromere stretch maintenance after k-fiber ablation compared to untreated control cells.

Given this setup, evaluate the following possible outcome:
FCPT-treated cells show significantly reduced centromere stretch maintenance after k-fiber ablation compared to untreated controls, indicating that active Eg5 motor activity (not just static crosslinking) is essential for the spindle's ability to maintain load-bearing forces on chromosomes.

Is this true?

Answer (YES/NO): NO